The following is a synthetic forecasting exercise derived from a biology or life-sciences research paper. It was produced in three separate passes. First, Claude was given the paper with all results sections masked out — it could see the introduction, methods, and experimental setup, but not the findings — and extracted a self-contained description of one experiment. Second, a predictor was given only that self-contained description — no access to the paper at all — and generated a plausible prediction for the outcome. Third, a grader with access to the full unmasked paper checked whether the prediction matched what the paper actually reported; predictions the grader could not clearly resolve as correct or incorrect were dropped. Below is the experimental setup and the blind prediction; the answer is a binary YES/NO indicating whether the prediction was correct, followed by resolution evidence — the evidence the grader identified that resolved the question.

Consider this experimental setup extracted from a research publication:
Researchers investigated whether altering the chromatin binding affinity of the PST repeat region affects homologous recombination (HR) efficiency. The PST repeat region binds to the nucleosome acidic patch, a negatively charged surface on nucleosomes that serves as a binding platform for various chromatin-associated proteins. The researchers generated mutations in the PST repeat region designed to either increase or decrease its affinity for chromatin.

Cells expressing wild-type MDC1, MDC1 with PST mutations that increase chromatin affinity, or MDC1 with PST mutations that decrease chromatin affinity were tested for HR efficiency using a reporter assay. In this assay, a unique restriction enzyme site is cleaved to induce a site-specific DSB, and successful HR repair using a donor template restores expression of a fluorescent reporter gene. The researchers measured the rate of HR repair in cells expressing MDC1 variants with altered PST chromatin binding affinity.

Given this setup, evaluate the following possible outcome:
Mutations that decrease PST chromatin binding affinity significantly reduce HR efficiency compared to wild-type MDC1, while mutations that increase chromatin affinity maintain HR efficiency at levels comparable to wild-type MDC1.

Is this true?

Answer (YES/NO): NO